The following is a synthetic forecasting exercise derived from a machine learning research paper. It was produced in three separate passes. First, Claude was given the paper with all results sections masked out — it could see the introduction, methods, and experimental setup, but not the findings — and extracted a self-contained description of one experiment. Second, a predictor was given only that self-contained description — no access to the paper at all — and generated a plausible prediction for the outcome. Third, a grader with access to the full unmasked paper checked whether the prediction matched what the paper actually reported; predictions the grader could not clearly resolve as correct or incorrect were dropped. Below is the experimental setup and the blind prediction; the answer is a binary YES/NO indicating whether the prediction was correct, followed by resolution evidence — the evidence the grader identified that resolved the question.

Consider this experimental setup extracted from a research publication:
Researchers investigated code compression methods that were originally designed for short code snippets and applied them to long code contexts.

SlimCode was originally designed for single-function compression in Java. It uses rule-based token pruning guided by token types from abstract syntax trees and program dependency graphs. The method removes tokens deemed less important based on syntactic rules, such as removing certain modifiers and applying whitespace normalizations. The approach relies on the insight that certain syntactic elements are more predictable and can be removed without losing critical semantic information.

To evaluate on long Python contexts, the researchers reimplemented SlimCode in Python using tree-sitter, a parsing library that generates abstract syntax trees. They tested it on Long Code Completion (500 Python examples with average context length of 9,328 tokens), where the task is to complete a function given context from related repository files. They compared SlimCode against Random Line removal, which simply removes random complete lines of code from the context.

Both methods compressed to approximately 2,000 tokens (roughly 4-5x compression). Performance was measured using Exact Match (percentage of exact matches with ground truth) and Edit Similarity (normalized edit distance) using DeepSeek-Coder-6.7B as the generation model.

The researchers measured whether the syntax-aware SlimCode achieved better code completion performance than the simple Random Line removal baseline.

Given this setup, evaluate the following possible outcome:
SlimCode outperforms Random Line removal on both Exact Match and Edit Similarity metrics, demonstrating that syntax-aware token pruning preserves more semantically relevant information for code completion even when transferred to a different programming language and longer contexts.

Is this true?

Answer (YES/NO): NO